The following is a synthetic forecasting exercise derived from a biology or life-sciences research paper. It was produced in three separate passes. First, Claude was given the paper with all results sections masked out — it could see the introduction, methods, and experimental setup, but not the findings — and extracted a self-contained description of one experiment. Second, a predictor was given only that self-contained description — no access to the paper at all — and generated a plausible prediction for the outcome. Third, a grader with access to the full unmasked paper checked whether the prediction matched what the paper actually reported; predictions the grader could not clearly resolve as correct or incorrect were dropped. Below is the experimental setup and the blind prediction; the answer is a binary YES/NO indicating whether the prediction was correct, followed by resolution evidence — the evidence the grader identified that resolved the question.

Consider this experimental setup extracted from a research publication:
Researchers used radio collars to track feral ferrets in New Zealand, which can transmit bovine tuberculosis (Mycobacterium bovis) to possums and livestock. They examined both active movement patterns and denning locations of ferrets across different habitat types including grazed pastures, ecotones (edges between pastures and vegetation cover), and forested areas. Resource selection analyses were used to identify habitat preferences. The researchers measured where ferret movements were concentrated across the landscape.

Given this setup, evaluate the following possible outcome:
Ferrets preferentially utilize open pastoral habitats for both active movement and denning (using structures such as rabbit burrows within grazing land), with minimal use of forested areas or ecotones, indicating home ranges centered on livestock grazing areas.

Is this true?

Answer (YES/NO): NO